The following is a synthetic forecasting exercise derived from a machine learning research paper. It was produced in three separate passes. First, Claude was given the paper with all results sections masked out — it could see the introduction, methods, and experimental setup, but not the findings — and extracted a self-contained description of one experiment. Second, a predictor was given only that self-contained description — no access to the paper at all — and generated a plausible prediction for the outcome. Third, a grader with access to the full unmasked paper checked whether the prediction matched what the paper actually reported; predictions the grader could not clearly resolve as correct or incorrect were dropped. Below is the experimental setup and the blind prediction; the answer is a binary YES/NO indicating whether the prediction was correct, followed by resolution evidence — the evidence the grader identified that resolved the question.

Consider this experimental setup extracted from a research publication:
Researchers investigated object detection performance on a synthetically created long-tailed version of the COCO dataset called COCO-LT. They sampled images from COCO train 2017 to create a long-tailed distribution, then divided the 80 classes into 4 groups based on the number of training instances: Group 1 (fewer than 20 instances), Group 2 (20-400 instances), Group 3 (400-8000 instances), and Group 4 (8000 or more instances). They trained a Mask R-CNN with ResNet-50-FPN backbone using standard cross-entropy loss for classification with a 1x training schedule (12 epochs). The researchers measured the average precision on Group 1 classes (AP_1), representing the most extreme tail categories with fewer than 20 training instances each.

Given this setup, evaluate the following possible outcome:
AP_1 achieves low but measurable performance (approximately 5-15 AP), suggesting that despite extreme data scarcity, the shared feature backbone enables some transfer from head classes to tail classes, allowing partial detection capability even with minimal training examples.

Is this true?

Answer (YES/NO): NO